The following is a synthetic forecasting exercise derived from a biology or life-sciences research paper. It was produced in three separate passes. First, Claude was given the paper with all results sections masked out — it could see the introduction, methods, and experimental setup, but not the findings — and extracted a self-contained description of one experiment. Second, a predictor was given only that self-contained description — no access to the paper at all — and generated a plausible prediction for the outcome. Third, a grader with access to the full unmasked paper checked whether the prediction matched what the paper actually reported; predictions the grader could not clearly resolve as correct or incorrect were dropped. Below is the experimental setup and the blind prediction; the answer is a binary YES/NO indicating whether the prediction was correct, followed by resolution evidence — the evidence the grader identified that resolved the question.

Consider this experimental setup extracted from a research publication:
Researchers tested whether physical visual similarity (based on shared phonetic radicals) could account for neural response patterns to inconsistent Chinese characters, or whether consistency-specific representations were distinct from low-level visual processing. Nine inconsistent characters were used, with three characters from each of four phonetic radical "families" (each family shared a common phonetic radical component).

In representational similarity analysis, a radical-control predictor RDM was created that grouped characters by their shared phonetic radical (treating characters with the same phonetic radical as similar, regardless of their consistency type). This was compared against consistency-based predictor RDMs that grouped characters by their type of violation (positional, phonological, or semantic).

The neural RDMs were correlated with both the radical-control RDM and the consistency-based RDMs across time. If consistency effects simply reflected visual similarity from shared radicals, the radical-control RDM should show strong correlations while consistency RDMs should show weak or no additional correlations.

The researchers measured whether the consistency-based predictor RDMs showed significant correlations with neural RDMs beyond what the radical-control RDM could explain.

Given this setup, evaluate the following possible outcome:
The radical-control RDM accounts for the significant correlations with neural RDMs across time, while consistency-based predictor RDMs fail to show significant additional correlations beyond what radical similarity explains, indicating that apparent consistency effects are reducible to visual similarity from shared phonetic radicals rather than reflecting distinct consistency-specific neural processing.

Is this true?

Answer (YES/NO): NO